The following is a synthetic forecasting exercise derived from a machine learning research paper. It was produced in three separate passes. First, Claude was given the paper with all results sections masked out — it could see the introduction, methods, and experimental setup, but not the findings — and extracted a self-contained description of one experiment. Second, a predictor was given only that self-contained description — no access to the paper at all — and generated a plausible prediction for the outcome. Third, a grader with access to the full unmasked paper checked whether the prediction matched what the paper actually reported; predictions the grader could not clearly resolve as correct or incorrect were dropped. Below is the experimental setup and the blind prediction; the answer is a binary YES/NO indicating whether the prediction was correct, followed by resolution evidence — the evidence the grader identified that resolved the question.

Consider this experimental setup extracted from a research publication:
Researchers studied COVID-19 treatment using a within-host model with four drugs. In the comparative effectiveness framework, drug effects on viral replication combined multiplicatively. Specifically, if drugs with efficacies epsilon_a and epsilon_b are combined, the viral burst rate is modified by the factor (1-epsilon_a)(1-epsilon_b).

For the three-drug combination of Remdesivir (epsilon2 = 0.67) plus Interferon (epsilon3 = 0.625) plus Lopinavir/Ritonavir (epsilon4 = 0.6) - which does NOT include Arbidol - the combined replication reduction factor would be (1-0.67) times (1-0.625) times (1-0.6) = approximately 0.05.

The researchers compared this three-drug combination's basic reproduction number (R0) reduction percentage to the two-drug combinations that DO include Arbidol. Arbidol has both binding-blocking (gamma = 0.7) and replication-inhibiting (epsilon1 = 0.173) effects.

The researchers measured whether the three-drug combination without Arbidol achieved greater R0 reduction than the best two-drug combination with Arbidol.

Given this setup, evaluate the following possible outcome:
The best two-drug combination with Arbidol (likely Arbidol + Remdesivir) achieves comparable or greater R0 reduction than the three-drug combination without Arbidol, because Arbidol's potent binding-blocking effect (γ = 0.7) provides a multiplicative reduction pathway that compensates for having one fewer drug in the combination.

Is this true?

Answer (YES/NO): NO